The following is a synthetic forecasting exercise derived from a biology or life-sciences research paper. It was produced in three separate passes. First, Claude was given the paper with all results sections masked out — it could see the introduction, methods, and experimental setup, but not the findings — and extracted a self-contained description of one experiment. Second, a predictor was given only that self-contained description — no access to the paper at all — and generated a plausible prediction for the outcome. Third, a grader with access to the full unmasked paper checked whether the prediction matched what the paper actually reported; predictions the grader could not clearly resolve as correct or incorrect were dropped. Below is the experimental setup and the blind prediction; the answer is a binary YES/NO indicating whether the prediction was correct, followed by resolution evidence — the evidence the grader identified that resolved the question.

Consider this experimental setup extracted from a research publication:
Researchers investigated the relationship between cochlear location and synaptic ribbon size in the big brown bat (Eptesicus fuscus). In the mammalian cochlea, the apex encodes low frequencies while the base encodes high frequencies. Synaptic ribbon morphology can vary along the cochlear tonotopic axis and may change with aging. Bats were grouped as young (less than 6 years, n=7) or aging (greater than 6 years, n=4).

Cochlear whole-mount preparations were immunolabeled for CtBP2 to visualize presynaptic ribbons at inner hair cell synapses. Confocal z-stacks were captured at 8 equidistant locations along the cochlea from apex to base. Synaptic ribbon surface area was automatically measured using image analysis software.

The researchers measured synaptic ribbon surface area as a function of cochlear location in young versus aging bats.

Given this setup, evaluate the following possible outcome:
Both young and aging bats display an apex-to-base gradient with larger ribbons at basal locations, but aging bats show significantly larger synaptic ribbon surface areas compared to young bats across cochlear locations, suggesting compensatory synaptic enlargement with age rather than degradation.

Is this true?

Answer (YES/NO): NO